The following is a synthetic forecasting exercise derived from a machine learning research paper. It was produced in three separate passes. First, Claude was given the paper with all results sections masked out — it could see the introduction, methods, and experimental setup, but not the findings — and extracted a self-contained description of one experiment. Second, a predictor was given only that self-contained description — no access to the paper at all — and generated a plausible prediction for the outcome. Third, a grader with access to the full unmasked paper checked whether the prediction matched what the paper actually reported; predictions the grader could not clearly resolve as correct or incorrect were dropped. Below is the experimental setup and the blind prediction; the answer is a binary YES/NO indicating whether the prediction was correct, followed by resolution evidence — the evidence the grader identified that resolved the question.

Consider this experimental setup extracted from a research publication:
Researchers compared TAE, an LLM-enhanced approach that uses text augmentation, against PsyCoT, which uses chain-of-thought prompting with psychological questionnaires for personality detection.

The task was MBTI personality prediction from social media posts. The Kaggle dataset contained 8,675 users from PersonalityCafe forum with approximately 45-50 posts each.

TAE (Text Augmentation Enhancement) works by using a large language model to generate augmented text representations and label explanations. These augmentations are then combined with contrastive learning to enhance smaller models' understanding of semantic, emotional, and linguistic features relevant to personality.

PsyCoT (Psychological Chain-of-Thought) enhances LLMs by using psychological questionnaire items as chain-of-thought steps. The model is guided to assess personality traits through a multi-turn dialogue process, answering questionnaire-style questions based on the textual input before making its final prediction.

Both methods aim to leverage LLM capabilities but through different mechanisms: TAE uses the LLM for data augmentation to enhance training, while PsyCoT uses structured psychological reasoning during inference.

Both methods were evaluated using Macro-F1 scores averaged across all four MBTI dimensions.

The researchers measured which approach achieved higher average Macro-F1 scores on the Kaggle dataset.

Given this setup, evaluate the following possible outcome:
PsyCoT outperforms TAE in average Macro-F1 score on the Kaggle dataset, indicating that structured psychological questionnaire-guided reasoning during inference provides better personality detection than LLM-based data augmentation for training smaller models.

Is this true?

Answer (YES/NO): NO